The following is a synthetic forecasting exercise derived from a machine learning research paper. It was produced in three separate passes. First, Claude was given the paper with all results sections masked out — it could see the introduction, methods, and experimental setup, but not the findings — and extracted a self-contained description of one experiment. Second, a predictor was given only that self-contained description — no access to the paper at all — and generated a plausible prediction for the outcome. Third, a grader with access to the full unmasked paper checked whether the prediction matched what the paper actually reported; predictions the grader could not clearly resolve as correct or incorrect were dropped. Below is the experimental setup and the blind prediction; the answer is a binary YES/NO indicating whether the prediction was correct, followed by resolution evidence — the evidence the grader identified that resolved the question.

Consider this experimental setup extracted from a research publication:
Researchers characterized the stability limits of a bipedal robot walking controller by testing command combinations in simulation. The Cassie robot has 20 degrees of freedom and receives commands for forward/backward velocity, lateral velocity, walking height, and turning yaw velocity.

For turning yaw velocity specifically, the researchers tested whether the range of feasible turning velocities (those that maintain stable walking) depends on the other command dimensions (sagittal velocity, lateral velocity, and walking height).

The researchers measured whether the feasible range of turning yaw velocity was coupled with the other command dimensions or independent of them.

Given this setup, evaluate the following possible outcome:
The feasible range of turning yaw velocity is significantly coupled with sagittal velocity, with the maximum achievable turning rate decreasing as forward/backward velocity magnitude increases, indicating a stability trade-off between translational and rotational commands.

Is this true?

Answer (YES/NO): NO